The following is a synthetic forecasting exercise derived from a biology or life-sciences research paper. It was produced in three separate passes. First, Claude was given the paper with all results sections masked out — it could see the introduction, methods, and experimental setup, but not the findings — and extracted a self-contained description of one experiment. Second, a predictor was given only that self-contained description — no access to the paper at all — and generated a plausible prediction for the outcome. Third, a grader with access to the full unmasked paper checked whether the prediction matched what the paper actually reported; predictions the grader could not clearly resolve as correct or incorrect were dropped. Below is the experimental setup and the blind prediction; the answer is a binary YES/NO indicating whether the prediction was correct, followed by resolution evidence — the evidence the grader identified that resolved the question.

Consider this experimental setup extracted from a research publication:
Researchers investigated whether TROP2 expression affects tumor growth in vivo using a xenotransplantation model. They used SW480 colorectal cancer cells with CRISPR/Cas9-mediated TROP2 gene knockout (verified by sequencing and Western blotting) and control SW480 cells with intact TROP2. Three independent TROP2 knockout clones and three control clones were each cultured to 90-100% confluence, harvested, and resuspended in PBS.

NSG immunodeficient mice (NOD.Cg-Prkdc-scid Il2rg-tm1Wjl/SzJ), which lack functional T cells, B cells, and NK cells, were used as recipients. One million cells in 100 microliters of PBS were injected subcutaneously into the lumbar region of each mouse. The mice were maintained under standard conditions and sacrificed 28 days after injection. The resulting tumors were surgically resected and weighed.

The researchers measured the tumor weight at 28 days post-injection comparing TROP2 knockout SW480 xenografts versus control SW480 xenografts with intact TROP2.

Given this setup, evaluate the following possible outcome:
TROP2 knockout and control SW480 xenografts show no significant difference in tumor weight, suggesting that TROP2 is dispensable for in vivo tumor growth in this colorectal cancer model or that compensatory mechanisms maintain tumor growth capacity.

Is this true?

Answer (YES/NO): YES